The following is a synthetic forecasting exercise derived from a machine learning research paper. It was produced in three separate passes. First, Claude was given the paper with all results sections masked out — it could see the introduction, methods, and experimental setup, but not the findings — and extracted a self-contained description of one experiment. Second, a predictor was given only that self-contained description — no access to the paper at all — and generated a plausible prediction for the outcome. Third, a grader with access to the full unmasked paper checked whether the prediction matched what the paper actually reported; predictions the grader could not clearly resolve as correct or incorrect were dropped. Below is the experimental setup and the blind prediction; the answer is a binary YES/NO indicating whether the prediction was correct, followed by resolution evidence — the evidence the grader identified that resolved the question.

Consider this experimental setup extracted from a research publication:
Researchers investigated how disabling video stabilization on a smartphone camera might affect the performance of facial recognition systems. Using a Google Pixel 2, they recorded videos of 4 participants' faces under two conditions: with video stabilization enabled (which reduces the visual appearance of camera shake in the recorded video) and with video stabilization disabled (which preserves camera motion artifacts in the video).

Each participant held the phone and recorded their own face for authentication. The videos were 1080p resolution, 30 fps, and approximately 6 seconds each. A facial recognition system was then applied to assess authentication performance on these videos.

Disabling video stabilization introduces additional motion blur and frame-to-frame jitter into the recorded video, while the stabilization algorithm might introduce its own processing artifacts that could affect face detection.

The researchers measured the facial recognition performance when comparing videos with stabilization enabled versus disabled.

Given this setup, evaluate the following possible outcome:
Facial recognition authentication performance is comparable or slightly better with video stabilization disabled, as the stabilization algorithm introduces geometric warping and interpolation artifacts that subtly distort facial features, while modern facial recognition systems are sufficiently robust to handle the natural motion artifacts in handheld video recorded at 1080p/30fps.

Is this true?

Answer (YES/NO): YES